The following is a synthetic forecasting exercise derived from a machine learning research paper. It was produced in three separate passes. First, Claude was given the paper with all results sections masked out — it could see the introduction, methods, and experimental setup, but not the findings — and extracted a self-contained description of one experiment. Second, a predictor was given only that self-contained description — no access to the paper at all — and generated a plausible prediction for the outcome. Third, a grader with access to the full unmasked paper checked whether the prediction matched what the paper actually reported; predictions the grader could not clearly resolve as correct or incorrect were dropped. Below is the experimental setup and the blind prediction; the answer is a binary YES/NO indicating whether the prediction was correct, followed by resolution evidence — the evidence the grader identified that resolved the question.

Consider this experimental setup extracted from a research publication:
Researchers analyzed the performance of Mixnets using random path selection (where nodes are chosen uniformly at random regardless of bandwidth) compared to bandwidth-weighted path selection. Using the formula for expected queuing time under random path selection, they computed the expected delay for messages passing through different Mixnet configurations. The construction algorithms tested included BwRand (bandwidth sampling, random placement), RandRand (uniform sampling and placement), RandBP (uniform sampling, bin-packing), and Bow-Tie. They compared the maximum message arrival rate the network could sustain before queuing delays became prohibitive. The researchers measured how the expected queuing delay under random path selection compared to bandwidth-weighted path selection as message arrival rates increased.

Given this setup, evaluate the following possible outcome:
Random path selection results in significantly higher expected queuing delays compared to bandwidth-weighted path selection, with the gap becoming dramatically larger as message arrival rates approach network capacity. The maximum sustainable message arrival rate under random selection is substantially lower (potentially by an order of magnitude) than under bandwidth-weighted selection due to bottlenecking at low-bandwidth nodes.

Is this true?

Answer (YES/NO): YES